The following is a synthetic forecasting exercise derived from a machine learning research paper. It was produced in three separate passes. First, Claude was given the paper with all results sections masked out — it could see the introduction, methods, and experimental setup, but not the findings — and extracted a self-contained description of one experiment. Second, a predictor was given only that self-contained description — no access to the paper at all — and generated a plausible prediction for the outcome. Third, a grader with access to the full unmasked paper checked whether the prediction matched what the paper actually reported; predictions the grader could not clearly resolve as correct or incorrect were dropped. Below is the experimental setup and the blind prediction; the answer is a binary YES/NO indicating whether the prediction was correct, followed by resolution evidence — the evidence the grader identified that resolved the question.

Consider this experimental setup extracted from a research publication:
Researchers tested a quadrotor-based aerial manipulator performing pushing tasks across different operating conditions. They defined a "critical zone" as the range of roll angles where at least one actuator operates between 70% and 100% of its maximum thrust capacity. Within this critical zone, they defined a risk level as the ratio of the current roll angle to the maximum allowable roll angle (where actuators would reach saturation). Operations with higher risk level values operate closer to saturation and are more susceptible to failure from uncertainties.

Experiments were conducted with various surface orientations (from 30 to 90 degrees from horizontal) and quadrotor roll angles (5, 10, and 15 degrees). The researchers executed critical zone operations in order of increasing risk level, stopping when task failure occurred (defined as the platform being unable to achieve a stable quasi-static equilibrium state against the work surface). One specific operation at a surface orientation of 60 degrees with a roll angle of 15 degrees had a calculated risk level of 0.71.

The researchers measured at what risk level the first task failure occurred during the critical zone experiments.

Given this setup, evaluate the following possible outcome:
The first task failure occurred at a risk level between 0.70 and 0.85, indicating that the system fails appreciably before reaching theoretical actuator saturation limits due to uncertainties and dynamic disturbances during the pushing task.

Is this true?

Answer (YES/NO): YES